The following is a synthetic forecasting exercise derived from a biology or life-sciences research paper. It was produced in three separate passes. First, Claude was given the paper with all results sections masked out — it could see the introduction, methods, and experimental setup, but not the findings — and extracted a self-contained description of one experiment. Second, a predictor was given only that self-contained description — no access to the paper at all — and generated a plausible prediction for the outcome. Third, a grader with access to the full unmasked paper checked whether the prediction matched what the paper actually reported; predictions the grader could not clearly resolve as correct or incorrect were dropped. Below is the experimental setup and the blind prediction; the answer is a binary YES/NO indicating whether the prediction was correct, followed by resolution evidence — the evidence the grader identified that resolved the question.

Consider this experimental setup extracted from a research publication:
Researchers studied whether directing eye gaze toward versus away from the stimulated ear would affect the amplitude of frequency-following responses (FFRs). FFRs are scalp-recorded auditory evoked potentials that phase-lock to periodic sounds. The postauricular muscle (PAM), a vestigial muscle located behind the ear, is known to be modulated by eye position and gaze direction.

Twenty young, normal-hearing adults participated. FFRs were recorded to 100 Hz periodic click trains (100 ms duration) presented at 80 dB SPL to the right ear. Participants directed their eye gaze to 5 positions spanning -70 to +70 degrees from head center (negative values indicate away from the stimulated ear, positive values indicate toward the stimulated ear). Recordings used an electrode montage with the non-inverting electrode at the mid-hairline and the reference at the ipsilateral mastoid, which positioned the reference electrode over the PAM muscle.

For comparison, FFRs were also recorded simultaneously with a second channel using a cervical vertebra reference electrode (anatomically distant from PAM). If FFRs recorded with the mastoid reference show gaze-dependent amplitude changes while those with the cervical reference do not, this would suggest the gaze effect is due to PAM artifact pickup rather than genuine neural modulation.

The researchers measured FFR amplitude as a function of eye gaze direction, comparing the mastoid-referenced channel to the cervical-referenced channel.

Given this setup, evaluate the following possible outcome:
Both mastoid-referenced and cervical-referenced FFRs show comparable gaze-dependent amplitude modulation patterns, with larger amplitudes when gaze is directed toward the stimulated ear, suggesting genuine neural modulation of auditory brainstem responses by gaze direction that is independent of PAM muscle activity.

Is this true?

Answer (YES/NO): NO